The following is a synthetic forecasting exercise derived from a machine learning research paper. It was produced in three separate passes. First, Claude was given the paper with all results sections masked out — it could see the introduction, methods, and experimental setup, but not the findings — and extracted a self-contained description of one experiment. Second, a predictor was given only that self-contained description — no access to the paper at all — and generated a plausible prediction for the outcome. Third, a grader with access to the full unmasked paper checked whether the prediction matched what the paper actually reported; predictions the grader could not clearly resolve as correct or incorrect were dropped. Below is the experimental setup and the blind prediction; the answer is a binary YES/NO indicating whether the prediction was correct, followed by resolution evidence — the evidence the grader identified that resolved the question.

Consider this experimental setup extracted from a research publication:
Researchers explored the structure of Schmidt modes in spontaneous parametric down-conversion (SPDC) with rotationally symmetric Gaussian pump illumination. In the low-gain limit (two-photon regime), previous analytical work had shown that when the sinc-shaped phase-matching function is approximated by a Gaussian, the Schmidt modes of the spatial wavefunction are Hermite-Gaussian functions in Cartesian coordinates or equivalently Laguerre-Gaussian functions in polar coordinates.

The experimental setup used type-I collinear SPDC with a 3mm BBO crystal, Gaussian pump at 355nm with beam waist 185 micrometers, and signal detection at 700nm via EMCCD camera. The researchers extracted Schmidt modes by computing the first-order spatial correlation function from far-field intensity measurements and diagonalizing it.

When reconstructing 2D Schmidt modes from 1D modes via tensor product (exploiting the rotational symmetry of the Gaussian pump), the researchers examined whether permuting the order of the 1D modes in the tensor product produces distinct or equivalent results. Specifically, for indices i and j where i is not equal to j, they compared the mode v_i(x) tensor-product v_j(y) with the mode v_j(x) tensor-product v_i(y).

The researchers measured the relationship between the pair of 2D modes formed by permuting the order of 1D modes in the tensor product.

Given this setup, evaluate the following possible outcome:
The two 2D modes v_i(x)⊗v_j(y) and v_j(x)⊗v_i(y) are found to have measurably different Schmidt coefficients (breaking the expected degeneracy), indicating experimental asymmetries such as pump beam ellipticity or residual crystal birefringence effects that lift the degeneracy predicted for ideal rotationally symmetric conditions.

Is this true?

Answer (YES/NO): NO